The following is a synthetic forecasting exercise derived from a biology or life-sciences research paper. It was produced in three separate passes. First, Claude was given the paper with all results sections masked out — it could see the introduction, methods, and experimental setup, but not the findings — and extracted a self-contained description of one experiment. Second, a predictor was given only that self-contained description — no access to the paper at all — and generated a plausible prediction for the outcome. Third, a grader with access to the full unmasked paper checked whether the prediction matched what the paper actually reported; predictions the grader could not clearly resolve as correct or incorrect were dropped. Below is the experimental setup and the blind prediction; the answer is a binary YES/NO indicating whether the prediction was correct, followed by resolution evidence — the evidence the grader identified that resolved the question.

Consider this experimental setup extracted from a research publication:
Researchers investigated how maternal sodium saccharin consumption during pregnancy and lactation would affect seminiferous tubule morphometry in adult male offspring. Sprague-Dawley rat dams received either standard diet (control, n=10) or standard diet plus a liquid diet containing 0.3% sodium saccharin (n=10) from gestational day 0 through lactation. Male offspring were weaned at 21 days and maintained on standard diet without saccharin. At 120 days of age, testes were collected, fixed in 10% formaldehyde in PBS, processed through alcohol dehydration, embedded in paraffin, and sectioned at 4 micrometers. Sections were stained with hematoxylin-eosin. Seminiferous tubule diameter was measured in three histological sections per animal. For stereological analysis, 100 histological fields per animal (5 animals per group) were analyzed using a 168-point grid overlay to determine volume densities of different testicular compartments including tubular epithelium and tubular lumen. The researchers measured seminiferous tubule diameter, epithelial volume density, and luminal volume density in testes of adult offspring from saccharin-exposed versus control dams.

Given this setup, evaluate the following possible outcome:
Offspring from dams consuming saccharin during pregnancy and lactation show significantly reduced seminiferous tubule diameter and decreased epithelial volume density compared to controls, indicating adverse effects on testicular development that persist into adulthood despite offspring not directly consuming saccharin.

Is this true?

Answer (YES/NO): NO